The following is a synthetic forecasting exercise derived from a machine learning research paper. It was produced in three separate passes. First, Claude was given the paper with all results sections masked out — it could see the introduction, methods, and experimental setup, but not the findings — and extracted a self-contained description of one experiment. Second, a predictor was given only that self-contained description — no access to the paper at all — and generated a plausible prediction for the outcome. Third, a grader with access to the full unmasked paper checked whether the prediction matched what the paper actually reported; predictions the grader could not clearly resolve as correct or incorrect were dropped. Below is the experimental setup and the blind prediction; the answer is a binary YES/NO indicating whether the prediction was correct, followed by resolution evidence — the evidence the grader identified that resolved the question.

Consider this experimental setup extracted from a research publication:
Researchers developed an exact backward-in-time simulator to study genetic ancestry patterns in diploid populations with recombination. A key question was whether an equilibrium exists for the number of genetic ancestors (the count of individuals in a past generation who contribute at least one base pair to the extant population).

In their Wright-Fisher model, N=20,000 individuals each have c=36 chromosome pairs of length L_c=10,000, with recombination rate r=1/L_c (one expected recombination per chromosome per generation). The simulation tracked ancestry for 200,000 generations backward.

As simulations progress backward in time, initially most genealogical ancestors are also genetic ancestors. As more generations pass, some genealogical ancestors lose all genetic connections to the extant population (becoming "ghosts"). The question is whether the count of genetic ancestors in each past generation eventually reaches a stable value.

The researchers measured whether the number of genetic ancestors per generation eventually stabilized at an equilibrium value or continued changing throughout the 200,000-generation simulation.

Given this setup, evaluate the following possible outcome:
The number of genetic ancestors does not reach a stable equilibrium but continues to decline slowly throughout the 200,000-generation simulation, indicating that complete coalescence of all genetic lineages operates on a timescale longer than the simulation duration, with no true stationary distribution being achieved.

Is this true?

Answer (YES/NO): NO